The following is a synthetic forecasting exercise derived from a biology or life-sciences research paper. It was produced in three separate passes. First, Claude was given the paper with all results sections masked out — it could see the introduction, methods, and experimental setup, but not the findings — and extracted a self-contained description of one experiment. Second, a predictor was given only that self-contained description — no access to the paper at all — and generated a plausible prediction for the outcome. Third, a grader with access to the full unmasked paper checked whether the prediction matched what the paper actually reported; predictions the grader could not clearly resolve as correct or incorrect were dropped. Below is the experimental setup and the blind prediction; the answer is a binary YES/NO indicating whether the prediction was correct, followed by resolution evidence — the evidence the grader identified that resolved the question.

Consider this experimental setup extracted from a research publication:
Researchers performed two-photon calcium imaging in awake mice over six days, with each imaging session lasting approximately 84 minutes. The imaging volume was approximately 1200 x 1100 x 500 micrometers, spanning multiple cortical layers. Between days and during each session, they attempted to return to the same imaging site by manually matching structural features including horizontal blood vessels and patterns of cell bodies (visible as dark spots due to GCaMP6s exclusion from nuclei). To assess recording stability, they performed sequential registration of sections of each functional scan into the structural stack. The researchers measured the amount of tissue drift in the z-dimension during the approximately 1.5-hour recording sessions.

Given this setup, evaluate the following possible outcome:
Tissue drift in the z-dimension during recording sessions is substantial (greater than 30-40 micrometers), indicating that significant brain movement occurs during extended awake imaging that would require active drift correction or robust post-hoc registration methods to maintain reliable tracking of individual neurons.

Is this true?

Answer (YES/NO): NO